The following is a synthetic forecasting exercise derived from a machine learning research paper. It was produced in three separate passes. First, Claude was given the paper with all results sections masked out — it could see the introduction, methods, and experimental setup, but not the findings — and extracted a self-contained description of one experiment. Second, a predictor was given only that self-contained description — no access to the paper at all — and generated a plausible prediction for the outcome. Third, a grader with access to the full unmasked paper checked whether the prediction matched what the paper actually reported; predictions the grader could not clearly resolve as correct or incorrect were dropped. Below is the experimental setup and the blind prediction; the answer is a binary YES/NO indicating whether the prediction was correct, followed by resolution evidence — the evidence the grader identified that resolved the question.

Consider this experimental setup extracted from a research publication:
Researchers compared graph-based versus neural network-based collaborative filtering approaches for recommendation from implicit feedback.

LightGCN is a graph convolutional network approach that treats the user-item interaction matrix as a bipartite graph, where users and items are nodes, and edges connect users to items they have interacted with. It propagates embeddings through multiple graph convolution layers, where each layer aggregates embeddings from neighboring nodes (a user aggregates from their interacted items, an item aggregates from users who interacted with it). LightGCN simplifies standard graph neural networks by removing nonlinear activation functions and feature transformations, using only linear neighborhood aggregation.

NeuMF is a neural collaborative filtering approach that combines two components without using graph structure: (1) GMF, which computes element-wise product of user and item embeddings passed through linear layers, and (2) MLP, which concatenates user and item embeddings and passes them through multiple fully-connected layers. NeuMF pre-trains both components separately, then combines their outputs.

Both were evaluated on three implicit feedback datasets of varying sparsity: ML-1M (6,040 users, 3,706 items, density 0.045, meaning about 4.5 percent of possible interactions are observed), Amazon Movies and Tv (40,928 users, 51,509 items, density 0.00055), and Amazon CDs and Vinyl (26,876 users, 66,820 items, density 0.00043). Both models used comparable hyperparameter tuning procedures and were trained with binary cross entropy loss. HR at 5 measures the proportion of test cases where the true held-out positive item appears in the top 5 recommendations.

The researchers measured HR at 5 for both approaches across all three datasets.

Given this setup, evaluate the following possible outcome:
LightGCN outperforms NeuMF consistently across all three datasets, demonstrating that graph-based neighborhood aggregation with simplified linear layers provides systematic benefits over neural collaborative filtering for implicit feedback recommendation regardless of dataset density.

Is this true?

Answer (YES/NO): NO